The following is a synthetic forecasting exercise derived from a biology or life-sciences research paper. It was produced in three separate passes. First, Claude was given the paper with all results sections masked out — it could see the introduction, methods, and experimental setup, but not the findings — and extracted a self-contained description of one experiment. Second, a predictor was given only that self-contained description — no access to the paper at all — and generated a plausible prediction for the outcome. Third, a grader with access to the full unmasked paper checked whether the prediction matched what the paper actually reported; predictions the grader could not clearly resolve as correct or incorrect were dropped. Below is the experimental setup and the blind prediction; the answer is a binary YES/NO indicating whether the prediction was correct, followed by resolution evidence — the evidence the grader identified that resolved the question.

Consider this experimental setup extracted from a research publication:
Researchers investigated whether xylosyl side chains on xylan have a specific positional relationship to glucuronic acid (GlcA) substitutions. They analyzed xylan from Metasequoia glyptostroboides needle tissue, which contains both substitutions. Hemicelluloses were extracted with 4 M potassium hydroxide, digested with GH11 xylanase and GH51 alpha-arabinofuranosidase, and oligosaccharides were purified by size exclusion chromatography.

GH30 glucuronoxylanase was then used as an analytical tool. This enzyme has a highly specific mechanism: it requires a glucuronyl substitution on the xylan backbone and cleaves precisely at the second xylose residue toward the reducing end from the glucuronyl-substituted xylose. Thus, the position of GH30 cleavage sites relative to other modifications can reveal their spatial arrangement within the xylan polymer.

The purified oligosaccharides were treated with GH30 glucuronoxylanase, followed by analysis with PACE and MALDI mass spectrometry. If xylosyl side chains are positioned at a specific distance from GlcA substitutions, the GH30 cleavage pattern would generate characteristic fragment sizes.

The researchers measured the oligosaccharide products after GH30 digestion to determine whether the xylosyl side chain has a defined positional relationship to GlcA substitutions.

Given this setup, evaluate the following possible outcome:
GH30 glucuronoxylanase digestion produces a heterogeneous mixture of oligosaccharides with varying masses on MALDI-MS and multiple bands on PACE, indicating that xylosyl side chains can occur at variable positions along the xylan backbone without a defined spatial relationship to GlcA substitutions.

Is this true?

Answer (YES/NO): NO